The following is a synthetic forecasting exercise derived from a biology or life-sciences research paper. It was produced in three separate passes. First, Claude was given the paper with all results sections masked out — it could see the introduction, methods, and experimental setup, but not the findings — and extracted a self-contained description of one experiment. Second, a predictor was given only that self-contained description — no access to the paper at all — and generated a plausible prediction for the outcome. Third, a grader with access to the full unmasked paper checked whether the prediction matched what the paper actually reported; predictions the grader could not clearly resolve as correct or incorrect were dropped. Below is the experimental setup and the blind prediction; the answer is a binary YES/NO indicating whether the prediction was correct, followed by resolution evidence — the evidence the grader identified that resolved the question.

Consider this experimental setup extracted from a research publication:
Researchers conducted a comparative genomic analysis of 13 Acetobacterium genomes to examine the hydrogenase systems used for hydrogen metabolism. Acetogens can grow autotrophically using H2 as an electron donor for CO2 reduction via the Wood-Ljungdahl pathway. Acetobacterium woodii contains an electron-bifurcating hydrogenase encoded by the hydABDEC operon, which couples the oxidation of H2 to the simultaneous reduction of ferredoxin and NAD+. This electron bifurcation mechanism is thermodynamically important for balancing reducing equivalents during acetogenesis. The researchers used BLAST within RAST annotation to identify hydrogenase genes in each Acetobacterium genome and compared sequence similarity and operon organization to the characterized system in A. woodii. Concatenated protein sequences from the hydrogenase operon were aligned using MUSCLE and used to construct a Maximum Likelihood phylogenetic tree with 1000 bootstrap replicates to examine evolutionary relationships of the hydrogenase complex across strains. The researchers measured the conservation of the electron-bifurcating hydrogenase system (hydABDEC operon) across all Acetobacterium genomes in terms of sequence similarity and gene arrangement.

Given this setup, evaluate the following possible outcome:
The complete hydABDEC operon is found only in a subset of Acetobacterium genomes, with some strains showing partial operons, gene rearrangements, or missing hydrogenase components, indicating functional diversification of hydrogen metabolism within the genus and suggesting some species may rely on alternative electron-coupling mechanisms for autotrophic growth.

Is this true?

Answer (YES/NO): NO